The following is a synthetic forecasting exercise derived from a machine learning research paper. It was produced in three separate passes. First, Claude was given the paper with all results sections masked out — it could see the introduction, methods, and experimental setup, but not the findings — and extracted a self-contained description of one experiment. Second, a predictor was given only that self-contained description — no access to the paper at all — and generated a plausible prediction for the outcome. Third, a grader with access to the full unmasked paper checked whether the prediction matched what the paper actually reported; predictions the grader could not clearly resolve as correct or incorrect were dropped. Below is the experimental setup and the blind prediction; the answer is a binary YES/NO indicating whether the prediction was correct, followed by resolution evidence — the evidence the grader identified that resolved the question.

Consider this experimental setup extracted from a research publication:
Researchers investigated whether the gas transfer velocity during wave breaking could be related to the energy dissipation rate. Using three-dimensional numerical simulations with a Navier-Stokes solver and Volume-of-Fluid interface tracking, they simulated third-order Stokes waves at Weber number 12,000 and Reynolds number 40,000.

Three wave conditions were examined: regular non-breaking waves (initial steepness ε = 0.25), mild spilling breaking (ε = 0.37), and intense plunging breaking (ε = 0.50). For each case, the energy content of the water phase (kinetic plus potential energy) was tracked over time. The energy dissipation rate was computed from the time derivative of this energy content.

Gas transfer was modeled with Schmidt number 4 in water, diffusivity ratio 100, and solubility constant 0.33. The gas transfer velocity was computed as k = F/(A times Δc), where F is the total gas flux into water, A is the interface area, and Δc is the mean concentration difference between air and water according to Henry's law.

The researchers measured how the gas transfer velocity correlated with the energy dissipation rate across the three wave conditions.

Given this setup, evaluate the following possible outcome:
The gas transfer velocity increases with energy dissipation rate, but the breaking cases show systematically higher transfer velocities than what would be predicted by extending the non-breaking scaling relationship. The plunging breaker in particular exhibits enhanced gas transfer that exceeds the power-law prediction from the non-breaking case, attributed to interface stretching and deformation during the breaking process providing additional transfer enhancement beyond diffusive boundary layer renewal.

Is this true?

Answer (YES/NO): NO